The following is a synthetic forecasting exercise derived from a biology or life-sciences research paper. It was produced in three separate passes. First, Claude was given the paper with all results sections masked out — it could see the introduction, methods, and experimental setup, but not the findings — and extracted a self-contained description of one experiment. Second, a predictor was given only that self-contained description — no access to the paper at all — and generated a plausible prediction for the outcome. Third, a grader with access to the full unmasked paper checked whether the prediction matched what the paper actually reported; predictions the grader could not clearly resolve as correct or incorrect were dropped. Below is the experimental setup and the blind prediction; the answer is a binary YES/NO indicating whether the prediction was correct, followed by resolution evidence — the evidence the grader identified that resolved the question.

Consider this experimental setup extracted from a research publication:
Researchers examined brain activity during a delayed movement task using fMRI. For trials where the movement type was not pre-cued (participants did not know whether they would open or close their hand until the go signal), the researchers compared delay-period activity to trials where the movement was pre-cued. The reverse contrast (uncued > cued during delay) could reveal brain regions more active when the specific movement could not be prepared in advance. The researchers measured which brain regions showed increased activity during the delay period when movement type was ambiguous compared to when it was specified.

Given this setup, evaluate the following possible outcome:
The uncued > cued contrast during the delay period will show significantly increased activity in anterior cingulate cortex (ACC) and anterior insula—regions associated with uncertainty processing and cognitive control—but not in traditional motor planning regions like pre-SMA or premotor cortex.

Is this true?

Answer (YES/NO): NO